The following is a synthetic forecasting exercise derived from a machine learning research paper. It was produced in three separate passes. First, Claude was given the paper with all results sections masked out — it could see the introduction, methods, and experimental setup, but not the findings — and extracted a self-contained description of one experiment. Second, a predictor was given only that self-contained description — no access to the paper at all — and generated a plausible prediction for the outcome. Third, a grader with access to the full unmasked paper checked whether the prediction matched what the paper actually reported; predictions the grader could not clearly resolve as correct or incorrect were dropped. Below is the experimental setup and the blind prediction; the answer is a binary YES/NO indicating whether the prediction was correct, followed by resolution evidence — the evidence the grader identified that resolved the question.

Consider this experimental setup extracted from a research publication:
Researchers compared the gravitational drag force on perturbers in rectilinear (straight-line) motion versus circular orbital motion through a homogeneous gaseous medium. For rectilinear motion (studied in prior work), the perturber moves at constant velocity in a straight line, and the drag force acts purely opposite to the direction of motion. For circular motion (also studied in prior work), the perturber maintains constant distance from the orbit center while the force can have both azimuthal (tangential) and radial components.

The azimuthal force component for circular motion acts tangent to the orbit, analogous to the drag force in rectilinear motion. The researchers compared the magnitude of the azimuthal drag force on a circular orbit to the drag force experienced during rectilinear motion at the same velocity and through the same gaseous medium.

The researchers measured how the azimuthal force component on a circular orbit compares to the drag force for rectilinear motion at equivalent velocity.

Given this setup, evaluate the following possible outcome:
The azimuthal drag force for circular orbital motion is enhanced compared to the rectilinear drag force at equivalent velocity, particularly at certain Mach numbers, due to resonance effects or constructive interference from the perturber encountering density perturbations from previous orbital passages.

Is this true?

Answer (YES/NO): NO